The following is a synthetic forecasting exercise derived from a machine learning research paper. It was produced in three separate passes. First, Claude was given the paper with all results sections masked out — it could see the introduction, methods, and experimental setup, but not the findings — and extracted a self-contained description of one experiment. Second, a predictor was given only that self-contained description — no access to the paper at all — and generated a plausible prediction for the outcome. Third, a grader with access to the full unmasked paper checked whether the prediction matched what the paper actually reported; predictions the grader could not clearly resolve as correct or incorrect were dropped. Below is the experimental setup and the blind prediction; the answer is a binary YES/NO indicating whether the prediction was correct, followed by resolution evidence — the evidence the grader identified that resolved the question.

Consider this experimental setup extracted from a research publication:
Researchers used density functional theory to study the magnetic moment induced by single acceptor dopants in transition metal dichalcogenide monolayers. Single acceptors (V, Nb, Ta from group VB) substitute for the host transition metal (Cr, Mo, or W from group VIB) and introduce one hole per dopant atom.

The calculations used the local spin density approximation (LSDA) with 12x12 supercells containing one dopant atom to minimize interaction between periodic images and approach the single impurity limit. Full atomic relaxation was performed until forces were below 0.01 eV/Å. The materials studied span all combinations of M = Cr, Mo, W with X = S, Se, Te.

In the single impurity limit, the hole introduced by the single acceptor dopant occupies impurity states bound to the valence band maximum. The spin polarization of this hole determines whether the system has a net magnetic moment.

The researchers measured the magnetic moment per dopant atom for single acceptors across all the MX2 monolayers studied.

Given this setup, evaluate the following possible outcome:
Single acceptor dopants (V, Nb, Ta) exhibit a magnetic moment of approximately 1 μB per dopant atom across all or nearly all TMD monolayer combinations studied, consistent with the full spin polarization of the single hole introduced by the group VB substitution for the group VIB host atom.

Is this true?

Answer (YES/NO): YES